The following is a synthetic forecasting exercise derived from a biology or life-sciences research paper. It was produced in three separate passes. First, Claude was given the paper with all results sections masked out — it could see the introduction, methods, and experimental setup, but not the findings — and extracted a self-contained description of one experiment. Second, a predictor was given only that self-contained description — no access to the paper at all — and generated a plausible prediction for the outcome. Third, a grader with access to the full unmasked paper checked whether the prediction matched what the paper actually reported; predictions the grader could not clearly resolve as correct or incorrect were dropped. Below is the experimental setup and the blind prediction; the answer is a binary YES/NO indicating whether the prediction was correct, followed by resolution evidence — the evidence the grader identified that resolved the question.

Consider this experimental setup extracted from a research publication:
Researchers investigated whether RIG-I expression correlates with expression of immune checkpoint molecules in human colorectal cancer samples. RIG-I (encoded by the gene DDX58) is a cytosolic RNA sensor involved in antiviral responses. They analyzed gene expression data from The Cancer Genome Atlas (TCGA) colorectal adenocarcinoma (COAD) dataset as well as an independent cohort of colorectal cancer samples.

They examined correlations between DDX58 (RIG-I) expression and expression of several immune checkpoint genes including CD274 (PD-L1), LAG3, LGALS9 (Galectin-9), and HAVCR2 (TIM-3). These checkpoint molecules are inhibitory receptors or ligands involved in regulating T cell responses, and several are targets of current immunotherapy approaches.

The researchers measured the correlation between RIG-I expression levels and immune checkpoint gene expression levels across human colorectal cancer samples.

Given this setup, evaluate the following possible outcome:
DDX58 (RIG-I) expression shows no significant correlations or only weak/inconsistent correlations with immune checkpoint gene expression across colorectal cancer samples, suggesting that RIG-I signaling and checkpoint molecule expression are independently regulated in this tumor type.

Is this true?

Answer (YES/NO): NO